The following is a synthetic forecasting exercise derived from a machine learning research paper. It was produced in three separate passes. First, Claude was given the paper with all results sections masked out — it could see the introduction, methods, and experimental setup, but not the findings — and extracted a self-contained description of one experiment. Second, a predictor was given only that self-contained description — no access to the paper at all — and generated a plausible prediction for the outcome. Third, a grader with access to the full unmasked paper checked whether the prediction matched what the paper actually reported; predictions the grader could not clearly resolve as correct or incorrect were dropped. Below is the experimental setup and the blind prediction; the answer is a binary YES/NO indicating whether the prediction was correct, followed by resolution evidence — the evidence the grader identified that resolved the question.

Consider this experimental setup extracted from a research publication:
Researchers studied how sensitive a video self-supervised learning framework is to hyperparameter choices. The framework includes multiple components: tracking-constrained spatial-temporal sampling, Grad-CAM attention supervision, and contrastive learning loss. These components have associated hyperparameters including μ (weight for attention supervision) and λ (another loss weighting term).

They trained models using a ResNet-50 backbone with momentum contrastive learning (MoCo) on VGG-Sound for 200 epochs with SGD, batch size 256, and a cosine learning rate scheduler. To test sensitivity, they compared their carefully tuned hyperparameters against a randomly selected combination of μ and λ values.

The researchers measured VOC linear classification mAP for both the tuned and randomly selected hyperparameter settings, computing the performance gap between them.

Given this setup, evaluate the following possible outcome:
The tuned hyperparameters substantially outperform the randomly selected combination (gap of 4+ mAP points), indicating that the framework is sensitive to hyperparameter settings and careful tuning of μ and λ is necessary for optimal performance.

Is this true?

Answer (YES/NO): NO